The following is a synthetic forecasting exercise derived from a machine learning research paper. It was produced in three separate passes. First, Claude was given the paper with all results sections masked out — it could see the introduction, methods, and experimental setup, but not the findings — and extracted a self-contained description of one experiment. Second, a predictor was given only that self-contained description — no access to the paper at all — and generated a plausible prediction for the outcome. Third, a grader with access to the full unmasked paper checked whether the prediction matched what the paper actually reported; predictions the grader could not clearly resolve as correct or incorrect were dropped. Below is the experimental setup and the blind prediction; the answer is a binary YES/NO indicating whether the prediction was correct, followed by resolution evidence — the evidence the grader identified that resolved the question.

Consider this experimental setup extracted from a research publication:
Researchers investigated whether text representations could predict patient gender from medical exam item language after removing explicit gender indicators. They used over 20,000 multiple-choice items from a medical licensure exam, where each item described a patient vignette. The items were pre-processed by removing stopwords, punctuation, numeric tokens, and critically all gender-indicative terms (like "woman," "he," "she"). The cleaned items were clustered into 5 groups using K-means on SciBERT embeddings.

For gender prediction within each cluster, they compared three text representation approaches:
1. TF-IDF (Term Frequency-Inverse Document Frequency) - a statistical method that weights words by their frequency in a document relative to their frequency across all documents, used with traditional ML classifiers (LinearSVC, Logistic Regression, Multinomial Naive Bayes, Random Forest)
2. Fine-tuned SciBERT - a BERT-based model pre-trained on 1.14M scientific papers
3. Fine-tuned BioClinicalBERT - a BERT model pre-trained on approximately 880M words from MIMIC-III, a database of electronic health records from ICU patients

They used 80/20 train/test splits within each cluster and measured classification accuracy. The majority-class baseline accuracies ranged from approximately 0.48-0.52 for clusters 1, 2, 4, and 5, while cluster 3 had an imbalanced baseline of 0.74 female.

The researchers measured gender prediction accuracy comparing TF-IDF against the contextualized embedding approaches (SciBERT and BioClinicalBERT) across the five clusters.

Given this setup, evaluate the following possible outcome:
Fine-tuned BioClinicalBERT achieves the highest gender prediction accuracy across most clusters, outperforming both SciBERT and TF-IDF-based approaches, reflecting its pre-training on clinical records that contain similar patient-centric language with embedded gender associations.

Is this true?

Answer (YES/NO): NO